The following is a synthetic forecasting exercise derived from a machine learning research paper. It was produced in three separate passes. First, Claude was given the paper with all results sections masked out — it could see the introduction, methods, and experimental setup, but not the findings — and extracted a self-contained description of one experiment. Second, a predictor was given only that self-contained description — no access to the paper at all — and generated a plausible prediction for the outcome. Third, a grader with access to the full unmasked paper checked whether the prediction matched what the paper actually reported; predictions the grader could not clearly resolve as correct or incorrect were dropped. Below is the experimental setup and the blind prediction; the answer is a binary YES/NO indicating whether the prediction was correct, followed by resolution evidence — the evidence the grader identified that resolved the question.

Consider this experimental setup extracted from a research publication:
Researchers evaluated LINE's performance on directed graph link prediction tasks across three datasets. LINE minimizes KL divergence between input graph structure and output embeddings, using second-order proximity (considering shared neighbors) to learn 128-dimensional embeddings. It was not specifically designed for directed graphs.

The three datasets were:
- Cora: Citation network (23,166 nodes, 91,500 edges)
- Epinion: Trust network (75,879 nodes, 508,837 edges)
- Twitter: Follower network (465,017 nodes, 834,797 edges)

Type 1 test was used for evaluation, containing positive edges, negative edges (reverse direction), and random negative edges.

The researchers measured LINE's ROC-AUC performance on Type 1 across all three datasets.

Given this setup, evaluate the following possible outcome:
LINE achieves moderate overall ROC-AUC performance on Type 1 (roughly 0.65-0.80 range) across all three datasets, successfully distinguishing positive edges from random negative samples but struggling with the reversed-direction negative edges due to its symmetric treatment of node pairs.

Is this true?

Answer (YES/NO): NO